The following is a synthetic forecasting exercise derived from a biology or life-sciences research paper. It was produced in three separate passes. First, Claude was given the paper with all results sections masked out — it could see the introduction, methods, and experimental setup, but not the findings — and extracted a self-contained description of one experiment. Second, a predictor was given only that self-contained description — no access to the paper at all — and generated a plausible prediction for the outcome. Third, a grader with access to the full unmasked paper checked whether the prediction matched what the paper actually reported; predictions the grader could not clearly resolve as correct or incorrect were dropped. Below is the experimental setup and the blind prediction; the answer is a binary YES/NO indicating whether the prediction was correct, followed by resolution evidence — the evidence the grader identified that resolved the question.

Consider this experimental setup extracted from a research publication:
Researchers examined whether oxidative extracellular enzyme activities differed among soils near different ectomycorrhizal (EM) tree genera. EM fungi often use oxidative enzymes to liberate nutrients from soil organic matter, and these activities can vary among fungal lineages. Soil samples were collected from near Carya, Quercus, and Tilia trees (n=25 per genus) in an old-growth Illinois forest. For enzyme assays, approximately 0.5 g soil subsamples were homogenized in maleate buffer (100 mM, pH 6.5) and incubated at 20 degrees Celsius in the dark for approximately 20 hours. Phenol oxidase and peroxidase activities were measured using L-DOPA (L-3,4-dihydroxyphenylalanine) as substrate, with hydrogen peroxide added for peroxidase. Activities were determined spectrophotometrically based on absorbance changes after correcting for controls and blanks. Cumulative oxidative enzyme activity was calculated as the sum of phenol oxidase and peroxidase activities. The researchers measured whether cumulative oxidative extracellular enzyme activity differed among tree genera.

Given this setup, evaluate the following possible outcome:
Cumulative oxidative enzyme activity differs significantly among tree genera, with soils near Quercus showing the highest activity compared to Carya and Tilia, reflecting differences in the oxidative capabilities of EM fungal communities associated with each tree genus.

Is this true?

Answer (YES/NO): NO